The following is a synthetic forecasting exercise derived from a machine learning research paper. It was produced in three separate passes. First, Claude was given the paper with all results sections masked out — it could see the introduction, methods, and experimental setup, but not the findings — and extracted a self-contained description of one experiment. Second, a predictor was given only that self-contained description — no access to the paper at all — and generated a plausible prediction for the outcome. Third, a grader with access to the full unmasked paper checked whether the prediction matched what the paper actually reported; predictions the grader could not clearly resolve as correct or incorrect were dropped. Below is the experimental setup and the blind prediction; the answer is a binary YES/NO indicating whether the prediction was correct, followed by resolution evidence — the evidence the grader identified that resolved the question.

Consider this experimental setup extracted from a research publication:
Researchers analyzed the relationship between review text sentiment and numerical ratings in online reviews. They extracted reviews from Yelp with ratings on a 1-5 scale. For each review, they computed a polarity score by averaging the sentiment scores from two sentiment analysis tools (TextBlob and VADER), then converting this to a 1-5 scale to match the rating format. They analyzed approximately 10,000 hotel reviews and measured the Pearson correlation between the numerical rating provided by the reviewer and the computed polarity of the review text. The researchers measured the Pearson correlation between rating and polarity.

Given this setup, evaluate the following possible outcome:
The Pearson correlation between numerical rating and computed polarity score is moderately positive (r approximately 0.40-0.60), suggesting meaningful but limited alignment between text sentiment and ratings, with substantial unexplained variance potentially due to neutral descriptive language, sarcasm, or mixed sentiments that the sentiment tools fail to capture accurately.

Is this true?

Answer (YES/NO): YES